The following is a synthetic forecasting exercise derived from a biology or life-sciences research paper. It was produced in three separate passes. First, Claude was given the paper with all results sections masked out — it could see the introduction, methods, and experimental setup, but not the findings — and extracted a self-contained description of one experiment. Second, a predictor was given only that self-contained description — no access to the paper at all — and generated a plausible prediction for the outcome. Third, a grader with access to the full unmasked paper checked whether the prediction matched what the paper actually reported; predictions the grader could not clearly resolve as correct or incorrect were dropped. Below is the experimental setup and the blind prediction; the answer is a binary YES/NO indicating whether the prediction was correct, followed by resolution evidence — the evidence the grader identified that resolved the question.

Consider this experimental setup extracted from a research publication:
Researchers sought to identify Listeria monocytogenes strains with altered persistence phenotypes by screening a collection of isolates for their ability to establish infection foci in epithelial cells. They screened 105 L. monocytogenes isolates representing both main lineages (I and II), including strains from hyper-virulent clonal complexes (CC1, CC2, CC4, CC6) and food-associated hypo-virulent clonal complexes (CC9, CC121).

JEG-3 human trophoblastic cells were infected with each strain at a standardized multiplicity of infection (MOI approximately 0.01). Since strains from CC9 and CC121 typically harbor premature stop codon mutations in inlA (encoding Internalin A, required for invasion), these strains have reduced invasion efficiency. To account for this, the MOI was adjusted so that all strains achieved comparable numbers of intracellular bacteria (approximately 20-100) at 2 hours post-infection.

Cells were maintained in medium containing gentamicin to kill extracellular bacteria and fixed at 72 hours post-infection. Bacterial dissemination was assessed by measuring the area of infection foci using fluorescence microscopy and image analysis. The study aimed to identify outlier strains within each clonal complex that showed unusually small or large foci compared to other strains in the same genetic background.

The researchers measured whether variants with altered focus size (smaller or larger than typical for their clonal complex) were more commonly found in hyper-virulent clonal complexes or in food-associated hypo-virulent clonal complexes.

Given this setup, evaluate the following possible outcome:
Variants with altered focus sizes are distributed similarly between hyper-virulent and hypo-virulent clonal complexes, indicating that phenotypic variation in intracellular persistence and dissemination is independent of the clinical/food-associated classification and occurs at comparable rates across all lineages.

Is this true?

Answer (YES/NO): NO